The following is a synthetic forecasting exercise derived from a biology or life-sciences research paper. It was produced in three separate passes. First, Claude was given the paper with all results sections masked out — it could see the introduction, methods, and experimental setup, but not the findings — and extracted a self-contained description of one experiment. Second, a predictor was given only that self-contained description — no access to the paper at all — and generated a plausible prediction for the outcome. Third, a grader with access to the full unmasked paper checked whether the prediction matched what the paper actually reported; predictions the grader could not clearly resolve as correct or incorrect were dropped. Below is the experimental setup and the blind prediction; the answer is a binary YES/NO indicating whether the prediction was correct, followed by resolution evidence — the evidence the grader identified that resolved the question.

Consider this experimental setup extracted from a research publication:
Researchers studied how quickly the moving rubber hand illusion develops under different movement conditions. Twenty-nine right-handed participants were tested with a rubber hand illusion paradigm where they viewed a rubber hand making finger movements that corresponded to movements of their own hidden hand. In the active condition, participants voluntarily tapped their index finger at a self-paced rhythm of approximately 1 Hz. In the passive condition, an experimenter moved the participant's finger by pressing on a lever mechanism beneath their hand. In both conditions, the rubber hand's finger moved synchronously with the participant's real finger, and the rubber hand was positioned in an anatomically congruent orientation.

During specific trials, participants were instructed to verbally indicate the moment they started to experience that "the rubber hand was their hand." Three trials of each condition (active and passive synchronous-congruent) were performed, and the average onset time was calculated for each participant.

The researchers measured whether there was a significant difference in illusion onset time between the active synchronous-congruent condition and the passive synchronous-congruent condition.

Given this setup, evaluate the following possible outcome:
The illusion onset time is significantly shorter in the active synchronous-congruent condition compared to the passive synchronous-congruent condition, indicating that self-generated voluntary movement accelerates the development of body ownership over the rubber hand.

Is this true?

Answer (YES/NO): NO